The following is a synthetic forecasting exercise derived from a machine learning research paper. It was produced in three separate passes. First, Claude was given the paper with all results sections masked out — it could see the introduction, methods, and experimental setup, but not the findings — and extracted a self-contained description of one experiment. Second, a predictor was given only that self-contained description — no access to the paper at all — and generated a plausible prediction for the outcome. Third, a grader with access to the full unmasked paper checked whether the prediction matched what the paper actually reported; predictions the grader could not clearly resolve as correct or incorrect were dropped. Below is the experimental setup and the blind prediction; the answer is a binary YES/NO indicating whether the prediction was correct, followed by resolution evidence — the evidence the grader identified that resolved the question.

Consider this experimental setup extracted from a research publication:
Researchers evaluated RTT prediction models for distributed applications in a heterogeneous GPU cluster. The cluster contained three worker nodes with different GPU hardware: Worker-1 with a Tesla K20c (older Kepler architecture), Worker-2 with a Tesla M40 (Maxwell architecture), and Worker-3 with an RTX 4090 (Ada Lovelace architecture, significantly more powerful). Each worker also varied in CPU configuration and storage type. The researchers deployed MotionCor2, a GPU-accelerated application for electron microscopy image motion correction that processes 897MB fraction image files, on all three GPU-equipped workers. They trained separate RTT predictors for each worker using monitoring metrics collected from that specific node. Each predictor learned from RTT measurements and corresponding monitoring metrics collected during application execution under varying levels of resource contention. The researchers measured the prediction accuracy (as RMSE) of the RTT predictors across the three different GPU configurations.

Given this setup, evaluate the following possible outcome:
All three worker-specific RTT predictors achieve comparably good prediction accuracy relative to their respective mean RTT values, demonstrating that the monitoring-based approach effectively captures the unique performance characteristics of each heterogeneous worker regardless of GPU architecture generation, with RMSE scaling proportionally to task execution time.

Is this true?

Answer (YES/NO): NO